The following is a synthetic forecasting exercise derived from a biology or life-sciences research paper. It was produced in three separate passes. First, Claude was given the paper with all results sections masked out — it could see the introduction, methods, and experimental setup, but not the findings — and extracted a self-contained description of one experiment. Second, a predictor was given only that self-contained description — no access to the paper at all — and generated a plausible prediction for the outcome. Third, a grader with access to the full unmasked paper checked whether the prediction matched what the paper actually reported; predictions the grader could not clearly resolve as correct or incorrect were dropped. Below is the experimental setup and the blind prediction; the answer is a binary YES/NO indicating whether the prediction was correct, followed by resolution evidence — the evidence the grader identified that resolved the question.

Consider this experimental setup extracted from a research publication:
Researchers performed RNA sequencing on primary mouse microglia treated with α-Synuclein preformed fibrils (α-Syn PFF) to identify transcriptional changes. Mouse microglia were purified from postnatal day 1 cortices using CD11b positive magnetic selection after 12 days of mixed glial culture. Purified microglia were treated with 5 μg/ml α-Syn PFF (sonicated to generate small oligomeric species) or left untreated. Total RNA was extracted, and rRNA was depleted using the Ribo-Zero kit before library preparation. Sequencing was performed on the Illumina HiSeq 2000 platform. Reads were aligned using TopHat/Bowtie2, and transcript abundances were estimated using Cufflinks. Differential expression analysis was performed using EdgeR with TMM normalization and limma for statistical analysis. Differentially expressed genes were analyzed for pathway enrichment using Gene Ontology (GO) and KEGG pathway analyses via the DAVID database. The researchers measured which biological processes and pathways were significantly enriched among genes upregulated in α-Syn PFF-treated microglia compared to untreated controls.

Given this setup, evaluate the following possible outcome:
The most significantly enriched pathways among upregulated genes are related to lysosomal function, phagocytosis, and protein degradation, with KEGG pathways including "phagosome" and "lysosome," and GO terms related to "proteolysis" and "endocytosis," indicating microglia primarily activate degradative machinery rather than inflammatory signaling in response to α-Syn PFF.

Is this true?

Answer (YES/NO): NO